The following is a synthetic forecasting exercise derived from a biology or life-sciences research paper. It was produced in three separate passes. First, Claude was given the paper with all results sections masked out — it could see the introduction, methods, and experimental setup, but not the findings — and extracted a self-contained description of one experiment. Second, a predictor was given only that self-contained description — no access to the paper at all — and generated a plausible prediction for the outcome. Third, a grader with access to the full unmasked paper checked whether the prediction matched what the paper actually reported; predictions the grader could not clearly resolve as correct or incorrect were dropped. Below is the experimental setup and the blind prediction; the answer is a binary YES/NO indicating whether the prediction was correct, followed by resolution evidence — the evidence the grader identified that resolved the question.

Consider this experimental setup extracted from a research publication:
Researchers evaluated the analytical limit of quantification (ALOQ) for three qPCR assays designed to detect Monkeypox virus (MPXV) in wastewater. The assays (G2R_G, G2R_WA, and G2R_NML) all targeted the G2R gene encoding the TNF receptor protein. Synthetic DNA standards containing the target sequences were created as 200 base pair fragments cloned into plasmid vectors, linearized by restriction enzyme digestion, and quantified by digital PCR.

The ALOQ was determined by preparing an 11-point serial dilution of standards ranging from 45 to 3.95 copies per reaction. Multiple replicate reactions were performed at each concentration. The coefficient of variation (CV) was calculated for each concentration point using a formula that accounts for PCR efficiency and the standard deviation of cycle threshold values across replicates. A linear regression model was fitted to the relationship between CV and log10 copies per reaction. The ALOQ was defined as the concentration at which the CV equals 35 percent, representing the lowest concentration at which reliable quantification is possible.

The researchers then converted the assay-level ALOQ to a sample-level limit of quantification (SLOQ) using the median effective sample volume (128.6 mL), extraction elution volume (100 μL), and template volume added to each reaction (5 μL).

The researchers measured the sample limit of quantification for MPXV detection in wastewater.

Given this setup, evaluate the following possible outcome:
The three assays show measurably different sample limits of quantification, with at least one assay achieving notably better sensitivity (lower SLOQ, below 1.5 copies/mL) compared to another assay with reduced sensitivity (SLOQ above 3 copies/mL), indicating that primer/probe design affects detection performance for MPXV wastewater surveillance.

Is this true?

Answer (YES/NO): NO